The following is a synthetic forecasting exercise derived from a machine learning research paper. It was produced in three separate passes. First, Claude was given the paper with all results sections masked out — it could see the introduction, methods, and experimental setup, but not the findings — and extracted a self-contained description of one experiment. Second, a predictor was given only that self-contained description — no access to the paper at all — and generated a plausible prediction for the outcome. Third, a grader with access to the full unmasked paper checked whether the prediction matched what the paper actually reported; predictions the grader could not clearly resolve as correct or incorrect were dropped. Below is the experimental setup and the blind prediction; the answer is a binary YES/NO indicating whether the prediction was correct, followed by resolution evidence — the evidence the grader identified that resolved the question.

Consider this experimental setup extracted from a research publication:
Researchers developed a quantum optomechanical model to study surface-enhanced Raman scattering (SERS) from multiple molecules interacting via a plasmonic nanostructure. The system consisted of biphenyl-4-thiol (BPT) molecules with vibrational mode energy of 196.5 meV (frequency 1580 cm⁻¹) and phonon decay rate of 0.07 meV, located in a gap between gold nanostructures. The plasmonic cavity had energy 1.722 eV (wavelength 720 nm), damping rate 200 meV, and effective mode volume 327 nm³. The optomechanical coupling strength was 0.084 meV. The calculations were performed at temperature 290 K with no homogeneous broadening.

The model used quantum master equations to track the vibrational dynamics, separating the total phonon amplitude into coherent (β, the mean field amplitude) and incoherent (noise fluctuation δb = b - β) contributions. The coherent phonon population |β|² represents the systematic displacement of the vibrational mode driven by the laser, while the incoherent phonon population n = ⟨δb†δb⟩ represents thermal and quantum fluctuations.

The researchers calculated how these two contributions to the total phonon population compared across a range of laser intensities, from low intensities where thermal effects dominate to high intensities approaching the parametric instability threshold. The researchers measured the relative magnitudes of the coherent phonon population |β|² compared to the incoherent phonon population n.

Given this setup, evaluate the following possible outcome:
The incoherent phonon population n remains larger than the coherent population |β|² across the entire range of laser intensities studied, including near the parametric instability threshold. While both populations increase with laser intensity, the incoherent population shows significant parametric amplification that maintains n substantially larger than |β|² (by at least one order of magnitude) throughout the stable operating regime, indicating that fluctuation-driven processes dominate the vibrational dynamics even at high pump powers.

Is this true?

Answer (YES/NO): YES